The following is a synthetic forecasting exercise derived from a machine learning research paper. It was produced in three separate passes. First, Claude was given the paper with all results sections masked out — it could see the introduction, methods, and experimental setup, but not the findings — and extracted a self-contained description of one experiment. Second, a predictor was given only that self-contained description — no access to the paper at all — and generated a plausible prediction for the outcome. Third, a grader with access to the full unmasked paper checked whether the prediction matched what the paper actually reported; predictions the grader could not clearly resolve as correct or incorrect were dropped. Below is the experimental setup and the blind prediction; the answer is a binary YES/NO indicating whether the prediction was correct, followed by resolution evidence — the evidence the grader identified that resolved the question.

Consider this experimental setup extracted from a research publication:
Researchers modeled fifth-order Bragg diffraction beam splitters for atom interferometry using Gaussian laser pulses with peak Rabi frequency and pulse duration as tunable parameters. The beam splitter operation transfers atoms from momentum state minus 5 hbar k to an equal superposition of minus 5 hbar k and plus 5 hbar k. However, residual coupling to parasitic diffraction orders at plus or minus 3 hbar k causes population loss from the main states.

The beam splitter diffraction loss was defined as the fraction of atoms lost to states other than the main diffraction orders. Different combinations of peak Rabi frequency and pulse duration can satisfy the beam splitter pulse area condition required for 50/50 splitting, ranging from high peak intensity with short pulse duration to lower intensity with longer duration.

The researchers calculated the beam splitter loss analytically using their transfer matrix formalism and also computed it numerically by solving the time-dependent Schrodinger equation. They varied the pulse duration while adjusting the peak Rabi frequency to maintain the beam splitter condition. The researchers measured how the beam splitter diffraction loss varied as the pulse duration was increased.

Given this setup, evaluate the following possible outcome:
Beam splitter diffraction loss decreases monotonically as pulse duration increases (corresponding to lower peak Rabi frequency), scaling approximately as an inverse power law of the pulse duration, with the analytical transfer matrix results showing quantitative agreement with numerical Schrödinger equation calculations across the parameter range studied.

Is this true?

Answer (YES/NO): NO